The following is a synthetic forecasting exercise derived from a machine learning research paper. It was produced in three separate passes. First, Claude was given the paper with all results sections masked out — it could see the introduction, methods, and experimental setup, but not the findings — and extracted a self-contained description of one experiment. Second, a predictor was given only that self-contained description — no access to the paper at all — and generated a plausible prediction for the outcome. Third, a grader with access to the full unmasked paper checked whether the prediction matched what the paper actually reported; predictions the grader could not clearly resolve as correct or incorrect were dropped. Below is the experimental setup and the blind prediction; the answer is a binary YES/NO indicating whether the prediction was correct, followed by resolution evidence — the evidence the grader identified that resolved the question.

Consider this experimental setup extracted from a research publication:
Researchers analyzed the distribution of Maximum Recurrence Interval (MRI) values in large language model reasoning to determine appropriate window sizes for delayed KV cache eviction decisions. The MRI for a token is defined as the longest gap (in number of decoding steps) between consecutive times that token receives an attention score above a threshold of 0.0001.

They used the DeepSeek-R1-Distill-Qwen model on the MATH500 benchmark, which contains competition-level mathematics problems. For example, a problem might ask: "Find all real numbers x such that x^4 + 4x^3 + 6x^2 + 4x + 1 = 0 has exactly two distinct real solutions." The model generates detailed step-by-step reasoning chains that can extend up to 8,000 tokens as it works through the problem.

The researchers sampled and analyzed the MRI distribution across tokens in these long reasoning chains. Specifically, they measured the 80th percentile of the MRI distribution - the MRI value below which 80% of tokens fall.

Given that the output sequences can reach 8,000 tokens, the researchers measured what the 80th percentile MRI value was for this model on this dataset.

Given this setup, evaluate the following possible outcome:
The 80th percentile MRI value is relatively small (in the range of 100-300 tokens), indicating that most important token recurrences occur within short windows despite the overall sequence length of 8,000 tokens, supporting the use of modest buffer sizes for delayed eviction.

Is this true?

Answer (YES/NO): YES